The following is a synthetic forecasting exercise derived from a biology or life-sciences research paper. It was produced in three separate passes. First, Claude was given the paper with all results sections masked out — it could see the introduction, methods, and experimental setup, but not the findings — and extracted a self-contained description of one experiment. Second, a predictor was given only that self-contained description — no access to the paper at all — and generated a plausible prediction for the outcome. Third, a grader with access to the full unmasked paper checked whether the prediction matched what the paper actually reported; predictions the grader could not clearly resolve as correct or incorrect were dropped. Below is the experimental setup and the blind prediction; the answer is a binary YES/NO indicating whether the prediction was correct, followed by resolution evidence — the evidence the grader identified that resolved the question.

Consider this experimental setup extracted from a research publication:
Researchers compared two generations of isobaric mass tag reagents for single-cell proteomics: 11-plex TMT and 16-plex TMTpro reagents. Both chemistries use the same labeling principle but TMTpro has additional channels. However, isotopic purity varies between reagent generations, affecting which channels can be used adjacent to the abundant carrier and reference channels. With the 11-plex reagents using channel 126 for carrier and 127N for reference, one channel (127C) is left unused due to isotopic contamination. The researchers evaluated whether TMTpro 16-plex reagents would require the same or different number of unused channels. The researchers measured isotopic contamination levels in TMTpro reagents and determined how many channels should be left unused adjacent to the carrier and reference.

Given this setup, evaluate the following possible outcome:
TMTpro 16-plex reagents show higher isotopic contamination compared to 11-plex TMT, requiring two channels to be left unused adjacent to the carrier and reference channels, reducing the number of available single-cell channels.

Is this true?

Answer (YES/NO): NO